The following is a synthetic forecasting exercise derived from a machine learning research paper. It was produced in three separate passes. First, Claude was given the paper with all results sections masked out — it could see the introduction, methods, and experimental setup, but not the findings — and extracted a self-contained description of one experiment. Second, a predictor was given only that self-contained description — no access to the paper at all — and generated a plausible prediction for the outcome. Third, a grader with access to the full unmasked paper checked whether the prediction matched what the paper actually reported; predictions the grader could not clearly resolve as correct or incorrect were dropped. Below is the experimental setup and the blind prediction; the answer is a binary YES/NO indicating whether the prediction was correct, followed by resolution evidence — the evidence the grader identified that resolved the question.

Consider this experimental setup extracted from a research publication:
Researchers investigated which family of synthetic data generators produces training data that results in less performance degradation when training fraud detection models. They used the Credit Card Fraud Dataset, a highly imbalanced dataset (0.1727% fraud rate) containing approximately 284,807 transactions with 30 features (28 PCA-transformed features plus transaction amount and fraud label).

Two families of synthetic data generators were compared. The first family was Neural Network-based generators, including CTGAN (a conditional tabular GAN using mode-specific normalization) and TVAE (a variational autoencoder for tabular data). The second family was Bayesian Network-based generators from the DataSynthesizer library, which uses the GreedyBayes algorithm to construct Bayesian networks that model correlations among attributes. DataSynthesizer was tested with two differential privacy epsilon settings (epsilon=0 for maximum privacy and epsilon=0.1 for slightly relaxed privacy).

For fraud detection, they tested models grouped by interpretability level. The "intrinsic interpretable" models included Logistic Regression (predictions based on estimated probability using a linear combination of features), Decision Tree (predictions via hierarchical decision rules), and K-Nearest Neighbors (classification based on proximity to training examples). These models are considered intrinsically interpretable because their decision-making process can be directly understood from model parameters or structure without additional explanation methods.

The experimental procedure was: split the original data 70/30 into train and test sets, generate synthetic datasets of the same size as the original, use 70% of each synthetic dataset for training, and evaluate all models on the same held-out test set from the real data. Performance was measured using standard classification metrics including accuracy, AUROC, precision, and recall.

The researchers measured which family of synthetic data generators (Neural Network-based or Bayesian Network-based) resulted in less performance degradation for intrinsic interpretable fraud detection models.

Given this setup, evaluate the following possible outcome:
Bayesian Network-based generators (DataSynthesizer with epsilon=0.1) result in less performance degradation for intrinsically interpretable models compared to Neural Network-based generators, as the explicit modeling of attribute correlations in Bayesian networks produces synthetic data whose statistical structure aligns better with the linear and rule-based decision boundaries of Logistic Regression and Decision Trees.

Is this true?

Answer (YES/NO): NO